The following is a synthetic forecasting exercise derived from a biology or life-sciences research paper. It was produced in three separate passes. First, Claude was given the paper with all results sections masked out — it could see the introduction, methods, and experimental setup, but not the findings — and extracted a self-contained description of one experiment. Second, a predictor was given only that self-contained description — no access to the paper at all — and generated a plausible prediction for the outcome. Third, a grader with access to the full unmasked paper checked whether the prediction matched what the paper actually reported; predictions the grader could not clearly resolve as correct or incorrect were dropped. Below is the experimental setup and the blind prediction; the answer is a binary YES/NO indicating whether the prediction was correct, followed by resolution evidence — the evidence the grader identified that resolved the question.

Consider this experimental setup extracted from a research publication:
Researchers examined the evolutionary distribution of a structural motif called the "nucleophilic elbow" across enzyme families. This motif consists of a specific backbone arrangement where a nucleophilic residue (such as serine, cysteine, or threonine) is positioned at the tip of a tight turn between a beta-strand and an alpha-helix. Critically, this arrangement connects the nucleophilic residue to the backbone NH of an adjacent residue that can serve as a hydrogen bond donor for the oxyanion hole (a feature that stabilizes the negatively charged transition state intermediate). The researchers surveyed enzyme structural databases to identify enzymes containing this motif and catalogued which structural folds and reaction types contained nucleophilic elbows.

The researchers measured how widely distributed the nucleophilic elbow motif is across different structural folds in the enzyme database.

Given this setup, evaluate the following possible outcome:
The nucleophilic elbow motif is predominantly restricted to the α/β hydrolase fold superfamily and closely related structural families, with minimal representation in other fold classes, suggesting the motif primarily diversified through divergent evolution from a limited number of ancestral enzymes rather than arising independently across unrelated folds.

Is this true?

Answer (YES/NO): NO